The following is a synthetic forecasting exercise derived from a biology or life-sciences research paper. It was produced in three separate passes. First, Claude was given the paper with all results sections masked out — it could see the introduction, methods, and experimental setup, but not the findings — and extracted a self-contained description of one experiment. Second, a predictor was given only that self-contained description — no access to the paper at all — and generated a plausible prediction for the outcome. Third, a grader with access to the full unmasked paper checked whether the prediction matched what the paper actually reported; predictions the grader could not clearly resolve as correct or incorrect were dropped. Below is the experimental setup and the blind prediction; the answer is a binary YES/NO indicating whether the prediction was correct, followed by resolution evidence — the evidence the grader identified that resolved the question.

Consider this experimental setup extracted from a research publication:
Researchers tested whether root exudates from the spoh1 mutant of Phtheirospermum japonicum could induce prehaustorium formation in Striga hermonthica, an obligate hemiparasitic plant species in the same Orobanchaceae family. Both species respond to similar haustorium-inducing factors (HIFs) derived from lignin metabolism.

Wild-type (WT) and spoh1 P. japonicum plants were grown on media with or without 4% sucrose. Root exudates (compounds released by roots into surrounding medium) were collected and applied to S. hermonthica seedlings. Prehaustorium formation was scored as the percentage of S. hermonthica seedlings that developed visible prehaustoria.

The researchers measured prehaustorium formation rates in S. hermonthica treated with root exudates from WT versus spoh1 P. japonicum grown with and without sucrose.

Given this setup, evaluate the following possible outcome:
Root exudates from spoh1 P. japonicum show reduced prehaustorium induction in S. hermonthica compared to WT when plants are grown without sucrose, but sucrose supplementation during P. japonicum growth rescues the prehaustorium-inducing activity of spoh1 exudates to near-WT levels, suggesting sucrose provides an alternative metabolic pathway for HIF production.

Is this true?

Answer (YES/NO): NO